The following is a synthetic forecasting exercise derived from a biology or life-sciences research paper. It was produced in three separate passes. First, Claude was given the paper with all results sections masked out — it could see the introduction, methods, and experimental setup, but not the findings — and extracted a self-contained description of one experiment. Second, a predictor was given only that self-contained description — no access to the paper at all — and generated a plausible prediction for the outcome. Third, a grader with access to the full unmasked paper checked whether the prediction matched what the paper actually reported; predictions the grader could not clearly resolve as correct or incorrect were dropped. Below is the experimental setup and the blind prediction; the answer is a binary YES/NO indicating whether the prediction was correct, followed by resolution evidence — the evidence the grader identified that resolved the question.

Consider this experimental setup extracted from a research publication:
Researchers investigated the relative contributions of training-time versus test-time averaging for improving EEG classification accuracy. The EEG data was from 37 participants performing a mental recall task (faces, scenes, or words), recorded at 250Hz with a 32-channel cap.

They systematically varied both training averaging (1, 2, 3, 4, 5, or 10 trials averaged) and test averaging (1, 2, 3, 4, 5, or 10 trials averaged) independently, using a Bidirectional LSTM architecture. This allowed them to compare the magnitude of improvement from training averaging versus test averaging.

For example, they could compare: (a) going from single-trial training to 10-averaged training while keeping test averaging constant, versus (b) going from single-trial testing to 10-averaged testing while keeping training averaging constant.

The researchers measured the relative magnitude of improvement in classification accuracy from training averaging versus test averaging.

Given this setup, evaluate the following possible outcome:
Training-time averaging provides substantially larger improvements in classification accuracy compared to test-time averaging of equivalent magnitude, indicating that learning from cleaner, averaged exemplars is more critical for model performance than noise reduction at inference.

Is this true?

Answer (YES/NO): NO